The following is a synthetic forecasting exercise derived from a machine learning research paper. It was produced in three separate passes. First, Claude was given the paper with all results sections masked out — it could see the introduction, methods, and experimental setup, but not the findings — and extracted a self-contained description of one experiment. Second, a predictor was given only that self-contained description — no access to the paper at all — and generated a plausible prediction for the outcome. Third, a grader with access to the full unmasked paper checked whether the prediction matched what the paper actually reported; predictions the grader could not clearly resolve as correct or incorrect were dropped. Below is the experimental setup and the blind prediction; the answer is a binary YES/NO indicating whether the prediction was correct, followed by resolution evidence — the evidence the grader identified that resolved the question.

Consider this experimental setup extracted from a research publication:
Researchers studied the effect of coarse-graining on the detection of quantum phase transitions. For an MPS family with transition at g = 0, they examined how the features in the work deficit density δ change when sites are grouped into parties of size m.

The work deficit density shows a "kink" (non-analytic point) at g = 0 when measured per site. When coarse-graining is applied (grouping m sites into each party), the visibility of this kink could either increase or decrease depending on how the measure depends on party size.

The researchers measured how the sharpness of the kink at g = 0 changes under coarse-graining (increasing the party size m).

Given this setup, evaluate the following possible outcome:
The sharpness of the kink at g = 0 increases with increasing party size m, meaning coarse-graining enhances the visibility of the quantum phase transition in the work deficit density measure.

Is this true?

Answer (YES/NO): YES